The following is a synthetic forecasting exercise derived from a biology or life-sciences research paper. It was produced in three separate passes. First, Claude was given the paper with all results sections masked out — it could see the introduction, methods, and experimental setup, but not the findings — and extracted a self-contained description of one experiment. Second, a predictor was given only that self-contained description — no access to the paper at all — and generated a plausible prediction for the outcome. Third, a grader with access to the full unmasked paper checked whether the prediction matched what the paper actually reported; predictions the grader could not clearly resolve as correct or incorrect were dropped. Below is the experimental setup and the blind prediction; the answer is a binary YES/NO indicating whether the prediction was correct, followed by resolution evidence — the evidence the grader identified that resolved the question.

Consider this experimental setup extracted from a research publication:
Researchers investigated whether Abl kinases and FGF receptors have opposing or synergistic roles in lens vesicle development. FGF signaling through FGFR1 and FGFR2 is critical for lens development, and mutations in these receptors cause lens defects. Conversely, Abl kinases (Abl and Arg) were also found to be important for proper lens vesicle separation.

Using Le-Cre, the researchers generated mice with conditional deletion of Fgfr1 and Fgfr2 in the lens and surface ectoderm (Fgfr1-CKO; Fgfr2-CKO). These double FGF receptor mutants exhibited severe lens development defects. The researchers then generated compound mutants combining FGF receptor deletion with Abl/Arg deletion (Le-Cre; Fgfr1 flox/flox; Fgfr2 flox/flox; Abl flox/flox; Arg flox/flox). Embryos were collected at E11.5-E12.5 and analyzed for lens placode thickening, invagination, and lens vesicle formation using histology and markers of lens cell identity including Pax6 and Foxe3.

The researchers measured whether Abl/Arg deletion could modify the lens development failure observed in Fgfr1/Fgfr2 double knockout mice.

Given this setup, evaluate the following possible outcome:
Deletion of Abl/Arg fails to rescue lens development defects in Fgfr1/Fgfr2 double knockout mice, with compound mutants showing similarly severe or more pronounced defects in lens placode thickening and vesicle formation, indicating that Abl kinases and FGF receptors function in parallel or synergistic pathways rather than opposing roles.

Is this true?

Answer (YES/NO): NO